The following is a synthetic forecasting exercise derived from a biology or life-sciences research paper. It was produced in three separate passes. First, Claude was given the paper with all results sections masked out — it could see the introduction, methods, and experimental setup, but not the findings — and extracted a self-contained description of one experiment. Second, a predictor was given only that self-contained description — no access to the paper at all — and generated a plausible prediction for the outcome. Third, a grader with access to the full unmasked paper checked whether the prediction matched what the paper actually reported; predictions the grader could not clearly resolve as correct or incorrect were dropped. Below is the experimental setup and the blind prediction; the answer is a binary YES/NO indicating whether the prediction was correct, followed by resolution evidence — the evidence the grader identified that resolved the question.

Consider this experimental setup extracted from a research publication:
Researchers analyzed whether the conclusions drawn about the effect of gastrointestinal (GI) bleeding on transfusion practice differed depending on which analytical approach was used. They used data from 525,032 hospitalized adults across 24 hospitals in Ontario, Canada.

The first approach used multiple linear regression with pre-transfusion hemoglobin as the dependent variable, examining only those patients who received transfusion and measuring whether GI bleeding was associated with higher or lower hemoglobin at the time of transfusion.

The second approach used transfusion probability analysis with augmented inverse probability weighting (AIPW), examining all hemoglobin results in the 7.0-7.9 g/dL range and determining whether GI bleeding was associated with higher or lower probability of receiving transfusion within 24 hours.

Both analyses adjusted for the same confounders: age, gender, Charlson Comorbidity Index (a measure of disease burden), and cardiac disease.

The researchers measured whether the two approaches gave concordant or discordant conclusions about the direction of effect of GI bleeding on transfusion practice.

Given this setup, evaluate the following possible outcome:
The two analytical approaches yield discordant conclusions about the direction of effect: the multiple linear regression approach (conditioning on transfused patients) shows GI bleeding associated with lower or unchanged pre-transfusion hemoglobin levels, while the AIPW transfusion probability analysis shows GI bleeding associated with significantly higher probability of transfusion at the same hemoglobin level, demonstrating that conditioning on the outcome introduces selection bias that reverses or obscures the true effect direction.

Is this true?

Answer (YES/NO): YES